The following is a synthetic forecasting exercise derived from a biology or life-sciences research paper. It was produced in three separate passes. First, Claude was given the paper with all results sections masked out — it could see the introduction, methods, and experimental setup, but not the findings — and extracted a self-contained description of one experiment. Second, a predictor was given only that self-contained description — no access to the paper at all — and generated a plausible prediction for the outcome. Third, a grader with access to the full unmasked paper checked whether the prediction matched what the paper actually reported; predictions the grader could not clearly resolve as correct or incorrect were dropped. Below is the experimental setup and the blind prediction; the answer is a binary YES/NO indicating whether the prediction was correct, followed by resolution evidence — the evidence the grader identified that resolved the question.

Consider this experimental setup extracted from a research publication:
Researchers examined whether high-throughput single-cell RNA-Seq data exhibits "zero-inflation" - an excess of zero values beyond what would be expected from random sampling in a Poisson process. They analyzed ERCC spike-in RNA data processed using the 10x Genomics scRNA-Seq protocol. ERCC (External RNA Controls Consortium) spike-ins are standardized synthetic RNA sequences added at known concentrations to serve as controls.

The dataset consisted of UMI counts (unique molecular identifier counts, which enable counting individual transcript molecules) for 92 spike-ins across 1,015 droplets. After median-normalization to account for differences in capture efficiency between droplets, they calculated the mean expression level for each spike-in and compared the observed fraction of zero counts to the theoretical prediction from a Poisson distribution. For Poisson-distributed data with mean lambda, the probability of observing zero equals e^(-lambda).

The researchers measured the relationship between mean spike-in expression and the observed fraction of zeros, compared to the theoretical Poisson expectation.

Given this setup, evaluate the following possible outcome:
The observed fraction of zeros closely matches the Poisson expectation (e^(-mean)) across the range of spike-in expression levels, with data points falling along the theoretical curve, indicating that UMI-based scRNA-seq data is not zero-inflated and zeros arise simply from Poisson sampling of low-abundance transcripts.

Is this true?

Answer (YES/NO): YES